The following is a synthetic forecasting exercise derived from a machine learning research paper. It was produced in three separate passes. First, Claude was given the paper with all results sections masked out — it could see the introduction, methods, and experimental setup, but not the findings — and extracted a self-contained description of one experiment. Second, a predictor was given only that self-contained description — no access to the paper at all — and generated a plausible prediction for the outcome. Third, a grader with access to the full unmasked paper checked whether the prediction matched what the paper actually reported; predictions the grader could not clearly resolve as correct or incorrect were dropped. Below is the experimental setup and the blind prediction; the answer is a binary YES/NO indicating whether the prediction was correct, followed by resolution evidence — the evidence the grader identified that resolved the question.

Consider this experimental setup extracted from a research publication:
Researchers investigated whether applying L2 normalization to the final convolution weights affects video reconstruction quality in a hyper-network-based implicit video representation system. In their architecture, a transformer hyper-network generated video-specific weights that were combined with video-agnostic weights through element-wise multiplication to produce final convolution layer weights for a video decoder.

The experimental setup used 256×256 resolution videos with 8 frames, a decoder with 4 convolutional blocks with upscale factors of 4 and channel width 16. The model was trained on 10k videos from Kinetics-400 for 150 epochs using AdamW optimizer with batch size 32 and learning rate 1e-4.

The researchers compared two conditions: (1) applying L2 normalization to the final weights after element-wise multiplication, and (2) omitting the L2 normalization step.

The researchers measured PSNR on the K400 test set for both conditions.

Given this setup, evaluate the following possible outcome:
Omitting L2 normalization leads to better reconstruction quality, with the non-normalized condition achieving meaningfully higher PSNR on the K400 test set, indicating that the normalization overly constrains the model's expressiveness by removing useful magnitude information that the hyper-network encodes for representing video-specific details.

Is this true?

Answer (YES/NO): NO